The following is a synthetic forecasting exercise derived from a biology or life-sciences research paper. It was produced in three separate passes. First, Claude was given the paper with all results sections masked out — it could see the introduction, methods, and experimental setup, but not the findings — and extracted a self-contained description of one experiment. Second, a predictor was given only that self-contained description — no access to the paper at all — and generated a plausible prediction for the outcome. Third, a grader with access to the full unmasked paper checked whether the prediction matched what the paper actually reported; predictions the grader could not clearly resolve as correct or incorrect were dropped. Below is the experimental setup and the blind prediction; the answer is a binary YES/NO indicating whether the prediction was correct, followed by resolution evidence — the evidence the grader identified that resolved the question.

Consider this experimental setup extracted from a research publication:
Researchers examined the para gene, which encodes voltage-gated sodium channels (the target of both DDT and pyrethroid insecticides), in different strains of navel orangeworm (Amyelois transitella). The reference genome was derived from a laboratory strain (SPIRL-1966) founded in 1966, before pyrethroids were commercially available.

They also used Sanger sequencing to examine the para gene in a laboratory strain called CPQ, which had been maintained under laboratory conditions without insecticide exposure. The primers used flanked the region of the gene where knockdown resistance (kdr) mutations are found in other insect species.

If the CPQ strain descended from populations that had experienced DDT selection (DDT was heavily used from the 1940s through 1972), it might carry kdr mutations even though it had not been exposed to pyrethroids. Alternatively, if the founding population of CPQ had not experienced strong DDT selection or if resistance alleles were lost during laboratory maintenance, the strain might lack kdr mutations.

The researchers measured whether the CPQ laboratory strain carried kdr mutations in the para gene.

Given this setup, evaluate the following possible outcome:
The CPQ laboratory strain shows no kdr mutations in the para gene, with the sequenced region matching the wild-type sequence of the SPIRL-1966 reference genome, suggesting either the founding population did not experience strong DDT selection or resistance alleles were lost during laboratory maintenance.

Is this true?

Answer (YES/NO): YES